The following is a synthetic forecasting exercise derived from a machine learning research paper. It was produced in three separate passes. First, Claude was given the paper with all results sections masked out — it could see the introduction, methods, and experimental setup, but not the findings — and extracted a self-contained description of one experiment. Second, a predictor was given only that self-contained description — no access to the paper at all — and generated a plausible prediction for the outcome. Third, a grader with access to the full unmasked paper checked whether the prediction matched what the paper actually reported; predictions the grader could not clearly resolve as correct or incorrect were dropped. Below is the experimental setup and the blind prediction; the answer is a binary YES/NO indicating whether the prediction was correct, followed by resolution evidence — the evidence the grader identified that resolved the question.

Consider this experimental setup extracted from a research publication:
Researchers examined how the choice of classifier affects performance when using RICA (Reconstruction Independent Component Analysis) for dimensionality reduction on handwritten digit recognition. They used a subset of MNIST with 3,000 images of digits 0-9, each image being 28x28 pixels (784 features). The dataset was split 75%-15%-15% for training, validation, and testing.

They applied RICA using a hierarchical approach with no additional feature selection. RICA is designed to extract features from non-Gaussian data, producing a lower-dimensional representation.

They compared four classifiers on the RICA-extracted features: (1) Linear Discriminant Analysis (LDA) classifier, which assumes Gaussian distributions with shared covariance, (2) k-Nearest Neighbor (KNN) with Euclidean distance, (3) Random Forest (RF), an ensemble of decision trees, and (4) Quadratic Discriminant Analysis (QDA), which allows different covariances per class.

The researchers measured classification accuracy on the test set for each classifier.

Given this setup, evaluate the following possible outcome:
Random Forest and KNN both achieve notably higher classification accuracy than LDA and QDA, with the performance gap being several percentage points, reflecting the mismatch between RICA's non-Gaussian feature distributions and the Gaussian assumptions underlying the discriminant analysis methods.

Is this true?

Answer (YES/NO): NO